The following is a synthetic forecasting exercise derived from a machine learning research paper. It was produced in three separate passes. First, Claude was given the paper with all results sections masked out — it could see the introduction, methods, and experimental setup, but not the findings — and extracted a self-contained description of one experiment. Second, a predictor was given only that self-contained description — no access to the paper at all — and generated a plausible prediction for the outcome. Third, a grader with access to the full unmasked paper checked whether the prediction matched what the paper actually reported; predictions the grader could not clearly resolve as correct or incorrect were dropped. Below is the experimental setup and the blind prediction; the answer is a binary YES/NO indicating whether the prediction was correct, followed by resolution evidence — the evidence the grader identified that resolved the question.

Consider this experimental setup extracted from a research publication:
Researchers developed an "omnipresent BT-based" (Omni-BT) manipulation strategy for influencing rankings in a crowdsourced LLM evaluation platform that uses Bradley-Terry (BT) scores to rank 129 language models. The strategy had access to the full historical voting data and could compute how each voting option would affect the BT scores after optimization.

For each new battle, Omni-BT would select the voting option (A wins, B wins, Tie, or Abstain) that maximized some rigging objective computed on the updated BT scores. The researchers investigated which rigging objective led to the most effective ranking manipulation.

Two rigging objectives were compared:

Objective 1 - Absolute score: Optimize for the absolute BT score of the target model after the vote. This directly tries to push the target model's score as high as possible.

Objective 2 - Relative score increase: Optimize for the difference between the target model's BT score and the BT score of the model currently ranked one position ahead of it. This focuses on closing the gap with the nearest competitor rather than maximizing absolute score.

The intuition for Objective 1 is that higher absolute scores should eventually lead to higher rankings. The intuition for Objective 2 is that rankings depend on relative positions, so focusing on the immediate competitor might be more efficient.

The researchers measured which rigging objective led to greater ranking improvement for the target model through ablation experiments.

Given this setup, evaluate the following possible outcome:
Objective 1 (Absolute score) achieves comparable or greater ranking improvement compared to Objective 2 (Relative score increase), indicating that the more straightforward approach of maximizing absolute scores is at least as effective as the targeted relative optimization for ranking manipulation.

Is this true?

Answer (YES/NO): NO